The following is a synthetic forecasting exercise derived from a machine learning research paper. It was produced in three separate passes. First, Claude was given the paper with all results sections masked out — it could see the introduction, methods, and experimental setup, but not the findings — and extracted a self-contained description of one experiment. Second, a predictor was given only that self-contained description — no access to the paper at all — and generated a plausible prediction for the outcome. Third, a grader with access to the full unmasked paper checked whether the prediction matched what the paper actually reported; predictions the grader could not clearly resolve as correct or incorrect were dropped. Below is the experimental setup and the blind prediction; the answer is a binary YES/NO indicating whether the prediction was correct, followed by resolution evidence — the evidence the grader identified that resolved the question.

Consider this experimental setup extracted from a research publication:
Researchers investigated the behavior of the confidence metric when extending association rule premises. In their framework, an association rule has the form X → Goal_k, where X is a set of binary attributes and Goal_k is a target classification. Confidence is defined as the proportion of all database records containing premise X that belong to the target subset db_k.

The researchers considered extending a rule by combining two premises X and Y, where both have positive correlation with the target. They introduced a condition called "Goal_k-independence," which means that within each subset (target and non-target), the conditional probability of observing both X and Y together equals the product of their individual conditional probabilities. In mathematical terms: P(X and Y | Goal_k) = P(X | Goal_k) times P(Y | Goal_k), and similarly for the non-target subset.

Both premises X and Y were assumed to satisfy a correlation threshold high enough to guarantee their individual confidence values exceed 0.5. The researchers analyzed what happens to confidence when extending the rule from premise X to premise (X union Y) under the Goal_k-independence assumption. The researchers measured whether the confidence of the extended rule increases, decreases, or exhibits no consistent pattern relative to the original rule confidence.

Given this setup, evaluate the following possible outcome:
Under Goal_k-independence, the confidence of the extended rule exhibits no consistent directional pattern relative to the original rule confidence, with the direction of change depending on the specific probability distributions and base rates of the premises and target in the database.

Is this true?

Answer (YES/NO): NO